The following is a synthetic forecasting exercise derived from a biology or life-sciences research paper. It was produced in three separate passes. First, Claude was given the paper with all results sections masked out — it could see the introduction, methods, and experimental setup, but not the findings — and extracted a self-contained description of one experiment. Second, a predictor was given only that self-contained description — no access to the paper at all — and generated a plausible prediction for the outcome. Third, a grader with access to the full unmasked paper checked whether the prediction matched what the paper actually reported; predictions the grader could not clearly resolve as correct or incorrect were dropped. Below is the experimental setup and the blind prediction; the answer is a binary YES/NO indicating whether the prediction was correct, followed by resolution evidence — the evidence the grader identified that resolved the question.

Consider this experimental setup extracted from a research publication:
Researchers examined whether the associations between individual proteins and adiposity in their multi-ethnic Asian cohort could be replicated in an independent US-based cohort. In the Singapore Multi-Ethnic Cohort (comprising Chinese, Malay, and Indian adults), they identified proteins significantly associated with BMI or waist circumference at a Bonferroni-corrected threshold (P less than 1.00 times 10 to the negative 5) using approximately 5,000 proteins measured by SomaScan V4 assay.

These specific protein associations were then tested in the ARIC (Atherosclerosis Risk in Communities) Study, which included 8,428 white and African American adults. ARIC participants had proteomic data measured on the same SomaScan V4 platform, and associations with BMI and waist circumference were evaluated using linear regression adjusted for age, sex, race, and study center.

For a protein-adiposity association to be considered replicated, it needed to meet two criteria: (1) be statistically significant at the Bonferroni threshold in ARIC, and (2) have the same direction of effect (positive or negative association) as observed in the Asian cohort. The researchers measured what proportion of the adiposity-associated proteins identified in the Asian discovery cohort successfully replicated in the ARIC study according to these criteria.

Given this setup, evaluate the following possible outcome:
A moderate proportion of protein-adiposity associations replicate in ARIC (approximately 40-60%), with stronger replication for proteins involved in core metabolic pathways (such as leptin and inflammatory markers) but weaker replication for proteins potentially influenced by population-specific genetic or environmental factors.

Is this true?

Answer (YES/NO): NO